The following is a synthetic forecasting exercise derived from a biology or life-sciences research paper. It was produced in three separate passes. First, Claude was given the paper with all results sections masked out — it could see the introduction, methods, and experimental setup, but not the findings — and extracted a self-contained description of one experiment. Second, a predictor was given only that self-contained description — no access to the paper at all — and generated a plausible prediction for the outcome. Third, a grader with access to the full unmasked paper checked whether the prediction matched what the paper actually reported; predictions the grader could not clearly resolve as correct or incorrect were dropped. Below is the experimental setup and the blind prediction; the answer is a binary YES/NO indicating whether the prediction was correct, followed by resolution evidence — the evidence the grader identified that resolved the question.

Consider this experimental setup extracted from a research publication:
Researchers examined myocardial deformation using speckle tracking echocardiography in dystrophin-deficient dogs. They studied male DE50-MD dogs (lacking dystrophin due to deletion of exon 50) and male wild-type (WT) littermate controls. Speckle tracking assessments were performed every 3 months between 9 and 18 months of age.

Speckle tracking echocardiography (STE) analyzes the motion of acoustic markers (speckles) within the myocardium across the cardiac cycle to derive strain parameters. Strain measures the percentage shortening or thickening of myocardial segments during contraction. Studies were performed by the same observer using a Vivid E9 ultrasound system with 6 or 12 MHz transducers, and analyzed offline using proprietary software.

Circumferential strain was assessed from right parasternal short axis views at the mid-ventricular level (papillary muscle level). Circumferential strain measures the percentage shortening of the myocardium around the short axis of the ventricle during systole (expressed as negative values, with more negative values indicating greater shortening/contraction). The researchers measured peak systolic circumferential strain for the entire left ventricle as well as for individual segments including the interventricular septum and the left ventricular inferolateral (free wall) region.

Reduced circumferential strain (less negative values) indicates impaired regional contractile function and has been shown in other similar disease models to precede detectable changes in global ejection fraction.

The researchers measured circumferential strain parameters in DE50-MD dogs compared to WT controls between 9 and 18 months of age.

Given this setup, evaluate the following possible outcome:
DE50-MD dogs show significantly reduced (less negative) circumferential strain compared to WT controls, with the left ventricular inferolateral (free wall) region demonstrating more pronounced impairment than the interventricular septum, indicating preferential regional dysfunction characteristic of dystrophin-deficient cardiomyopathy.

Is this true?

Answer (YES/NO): NO